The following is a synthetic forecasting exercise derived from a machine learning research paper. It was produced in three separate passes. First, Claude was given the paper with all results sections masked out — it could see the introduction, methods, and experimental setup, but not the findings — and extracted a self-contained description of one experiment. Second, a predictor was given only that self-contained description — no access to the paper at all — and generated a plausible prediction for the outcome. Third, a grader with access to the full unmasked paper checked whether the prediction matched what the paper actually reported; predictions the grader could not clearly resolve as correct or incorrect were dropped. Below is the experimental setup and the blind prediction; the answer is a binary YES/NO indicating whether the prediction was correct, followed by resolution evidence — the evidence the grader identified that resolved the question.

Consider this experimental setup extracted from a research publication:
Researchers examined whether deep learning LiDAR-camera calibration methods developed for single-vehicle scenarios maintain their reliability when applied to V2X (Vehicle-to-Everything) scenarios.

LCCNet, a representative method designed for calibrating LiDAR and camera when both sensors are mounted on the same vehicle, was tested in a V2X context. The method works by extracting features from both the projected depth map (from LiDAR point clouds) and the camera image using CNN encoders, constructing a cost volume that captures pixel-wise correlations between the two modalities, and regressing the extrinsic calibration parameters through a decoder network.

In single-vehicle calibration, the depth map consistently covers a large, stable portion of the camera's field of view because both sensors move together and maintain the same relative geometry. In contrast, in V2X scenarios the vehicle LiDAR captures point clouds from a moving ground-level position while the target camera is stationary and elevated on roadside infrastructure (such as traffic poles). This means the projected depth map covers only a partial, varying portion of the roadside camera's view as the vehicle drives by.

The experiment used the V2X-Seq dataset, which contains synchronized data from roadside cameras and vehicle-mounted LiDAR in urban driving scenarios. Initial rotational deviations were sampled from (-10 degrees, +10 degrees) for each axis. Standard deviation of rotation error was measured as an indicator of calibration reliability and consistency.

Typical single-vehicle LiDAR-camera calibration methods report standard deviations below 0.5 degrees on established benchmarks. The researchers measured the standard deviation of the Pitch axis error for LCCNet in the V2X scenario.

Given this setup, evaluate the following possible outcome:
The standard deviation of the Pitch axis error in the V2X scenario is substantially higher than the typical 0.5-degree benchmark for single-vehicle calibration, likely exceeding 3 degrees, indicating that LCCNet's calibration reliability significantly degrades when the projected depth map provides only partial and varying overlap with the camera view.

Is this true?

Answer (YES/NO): NO